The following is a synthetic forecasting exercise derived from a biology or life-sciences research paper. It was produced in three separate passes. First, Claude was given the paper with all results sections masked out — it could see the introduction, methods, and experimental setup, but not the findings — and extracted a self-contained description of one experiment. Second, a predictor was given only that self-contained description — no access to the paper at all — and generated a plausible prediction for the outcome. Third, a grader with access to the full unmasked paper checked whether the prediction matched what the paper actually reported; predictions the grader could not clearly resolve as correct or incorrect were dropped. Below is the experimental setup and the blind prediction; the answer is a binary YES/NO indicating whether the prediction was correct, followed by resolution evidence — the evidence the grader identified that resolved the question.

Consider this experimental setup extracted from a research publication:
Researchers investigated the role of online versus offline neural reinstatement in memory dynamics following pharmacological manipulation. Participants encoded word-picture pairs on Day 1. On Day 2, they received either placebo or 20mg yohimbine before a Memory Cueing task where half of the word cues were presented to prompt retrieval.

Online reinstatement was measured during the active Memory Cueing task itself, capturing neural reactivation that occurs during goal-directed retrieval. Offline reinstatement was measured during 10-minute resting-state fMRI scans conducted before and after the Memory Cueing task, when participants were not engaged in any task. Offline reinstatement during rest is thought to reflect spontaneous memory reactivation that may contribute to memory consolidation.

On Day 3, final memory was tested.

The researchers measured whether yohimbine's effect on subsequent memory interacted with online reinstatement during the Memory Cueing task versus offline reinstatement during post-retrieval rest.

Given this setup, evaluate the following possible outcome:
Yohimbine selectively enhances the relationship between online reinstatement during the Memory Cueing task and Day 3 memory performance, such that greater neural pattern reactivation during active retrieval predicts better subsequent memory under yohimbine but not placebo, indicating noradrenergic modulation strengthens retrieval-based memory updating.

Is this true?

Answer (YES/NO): NO